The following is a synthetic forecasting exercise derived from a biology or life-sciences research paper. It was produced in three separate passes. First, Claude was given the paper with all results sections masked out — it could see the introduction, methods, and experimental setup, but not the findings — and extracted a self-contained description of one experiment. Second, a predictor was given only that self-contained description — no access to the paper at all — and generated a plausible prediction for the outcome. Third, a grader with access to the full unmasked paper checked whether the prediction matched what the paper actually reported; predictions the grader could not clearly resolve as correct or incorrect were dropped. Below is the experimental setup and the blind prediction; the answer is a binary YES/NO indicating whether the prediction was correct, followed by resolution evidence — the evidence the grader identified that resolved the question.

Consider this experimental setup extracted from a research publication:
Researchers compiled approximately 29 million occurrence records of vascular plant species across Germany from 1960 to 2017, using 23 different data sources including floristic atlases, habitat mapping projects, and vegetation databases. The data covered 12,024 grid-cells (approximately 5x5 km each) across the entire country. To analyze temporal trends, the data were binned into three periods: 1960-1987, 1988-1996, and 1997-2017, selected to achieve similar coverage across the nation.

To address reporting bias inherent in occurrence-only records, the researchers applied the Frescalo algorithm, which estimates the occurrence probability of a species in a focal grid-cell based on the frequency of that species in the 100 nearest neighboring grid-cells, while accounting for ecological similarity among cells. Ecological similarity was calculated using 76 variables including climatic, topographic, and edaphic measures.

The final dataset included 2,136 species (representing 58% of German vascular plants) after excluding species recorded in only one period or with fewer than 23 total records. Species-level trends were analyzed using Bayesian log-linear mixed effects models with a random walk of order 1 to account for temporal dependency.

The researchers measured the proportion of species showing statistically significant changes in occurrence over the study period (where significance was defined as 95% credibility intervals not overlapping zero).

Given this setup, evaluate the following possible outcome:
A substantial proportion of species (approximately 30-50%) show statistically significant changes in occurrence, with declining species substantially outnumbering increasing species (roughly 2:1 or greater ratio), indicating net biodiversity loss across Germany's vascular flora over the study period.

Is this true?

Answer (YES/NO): NO